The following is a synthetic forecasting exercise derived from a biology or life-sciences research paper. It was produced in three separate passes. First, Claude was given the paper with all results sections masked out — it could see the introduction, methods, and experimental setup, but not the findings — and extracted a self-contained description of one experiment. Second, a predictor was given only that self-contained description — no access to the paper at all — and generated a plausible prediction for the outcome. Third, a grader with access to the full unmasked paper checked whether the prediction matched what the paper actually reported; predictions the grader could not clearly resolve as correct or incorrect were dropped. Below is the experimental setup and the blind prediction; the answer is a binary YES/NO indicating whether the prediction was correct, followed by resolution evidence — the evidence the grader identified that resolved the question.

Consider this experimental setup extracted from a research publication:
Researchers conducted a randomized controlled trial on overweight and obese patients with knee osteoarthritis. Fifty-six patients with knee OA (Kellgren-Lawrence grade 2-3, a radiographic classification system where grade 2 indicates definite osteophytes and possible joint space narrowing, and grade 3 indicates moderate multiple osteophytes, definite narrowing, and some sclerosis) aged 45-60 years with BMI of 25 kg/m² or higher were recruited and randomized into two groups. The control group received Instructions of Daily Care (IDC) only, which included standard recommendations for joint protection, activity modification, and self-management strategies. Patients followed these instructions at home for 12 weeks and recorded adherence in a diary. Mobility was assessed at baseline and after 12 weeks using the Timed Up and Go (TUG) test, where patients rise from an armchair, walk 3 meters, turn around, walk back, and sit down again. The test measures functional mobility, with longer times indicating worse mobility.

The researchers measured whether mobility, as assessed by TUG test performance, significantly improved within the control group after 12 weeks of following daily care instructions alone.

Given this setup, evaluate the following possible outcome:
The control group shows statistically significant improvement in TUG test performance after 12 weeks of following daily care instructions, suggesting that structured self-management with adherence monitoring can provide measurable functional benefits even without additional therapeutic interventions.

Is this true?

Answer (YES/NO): NO